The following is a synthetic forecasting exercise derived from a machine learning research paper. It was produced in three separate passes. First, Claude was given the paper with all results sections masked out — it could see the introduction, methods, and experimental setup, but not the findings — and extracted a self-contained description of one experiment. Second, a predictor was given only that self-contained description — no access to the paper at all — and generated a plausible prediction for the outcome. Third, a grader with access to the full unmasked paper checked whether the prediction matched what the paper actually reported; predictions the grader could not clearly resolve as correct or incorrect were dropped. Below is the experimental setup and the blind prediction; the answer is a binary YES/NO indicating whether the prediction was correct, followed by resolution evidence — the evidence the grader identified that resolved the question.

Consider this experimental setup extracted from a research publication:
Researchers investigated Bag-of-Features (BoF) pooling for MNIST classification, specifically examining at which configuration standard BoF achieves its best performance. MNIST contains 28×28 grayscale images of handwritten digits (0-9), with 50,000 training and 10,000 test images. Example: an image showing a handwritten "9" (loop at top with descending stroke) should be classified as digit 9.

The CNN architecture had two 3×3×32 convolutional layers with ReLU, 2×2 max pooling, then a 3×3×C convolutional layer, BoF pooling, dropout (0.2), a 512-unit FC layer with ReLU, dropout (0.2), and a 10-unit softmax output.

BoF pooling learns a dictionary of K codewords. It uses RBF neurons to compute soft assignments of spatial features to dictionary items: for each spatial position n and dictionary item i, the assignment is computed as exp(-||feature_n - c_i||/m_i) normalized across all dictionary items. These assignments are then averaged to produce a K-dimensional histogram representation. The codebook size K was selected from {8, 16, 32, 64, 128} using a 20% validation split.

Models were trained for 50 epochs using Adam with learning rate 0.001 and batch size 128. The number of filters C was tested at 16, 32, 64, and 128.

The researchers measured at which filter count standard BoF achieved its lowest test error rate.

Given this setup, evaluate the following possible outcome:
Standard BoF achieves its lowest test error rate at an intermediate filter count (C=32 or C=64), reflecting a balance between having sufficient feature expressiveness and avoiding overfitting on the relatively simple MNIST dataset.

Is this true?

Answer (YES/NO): YES